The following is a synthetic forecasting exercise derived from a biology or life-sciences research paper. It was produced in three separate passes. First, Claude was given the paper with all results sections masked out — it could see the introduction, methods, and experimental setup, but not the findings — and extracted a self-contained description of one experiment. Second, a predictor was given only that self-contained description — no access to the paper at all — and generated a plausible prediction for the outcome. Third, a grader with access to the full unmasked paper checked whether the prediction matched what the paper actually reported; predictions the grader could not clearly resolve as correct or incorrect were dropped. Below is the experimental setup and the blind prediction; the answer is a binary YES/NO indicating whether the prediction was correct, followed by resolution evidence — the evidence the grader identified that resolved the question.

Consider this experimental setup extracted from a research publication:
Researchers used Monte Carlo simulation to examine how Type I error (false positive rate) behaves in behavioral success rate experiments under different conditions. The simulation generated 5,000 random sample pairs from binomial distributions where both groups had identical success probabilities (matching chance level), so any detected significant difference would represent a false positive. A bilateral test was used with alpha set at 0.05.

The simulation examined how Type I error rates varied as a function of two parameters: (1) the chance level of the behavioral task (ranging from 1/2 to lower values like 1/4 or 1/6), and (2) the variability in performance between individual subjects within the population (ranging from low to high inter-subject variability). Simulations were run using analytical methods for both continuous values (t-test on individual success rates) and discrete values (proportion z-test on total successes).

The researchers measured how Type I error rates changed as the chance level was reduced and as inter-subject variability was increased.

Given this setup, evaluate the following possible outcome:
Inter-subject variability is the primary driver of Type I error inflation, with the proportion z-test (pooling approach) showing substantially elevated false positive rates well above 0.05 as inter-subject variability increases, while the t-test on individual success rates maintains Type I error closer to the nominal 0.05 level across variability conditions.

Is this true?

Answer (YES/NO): NO